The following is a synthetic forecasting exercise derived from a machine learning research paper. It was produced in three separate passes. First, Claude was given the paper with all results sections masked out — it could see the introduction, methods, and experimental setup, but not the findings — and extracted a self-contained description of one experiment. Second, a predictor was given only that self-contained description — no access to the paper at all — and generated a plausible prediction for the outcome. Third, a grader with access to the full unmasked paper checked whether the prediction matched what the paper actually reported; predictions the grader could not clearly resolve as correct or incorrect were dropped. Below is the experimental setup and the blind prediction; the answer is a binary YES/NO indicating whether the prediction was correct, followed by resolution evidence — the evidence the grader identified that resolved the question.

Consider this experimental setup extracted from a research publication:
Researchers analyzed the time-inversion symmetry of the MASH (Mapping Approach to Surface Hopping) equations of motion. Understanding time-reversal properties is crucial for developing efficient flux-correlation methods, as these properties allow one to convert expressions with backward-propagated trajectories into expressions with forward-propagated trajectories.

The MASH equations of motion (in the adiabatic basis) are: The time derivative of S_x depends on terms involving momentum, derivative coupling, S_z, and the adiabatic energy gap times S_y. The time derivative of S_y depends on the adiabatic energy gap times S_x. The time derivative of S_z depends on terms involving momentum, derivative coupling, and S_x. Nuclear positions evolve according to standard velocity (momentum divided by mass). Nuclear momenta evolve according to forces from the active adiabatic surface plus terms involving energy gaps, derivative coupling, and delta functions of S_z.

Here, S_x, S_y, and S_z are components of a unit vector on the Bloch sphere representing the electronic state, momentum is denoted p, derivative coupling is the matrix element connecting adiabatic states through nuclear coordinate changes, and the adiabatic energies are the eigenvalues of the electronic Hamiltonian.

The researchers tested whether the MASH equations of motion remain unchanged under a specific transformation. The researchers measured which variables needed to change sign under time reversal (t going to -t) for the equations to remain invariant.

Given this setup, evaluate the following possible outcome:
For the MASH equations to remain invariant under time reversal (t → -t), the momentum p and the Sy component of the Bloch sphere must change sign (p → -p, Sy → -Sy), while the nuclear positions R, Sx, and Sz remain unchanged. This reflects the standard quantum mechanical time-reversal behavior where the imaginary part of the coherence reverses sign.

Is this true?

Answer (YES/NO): YES